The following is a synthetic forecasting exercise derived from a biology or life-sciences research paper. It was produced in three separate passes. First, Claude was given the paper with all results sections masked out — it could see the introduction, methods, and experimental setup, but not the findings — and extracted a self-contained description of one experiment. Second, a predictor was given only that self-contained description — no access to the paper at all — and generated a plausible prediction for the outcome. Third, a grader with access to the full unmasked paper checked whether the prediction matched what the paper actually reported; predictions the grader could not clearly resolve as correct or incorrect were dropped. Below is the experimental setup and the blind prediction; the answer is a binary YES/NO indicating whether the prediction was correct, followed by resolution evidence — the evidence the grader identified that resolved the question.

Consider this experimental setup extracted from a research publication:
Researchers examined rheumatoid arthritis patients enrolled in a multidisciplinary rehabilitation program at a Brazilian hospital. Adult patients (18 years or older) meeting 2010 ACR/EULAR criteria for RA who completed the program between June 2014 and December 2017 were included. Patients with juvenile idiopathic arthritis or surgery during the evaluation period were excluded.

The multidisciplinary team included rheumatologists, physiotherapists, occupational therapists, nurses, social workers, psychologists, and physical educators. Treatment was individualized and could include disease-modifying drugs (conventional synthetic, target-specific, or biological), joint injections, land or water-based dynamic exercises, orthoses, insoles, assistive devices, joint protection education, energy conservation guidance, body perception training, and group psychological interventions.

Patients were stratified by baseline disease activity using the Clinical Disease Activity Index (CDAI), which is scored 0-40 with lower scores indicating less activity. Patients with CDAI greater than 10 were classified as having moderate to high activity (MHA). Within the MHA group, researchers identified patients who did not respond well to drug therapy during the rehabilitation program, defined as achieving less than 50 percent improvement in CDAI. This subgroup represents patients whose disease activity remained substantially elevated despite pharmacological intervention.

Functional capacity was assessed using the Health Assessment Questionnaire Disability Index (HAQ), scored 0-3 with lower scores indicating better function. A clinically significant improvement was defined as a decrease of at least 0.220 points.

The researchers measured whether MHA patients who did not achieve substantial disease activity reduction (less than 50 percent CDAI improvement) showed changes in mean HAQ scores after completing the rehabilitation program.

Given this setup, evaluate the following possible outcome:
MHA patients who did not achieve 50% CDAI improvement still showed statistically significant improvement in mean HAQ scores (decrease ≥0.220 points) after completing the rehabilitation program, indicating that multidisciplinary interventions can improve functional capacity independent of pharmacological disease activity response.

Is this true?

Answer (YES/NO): NO